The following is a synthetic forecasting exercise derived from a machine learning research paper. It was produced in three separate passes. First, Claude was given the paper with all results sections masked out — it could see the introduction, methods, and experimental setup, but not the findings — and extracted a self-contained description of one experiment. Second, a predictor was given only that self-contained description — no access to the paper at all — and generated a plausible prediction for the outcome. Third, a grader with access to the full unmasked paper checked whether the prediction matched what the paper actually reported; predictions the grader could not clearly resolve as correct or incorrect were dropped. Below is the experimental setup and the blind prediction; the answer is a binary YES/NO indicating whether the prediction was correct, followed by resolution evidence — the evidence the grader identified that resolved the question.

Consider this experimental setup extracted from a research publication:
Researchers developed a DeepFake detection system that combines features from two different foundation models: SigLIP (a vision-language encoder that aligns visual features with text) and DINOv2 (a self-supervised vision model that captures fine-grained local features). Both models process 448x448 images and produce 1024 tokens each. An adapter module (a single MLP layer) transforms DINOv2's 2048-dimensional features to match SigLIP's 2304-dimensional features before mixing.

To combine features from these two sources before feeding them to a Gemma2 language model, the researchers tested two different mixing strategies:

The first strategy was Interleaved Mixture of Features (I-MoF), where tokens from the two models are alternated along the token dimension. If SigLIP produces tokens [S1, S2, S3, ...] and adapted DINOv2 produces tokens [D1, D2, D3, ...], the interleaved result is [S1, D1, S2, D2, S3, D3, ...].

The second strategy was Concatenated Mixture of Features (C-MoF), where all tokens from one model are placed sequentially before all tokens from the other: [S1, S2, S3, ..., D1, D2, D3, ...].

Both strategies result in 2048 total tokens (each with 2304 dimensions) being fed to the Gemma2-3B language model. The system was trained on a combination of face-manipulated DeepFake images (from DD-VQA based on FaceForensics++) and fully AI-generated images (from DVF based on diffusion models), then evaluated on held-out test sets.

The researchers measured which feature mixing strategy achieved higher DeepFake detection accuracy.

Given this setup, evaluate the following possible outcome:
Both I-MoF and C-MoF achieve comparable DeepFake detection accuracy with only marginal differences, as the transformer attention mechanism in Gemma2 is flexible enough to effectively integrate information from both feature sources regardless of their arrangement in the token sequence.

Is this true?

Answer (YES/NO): NO